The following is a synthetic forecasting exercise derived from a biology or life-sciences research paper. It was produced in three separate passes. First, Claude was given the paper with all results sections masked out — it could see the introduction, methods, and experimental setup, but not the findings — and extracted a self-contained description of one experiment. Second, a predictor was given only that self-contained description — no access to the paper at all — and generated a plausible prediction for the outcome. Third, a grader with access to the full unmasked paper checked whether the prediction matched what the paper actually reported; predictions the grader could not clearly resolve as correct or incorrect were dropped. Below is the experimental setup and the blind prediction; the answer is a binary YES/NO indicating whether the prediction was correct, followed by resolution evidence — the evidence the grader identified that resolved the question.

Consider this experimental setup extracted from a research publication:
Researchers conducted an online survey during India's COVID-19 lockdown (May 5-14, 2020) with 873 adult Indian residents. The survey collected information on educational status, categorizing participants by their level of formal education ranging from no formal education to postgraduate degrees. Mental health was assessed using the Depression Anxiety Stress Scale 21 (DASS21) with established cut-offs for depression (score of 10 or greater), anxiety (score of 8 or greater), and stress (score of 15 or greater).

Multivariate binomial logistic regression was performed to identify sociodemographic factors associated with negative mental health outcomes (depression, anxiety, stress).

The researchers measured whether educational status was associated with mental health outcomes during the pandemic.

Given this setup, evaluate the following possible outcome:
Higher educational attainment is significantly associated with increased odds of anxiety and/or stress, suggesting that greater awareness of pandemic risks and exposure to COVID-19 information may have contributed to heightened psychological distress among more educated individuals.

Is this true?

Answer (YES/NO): NO